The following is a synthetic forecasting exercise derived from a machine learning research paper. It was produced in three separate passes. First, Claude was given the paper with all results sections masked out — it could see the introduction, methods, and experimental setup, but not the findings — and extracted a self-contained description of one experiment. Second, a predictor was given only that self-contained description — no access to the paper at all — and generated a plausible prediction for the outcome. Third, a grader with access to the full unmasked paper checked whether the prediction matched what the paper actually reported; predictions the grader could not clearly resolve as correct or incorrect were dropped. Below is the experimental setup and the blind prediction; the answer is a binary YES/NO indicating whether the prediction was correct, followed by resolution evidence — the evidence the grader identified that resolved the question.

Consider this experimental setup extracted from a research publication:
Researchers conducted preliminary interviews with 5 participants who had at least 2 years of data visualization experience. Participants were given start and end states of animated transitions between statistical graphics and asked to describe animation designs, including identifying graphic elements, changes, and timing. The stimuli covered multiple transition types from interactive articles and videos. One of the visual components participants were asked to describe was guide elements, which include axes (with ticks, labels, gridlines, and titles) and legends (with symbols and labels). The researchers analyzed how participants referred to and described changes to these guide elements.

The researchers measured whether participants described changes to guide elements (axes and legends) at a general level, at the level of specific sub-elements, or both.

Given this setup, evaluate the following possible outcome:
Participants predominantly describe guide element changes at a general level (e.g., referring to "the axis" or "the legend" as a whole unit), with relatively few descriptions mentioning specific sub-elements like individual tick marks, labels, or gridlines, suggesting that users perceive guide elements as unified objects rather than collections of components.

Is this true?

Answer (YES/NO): NO